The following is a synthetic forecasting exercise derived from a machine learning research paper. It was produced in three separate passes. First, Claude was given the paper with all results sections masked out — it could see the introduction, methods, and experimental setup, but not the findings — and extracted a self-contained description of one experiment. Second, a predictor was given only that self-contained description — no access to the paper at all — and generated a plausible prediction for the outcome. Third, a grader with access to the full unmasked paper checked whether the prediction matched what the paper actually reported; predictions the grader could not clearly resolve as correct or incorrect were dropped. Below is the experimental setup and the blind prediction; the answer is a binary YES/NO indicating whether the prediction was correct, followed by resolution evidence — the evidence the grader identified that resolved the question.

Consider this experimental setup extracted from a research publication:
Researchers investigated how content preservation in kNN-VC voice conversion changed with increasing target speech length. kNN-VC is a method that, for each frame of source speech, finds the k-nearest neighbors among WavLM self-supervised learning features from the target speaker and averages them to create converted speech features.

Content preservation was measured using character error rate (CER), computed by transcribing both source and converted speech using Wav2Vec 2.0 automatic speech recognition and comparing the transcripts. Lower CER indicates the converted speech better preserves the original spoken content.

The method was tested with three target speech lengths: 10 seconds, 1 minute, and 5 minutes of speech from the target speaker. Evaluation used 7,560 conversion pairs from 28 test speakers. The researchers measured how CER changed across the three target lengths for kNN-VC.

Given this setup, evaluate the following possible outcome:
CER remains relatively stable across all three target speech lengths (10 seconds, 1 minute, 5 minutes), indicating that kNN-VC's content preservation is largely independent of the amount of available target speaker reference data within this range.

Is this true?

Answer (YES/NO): NO